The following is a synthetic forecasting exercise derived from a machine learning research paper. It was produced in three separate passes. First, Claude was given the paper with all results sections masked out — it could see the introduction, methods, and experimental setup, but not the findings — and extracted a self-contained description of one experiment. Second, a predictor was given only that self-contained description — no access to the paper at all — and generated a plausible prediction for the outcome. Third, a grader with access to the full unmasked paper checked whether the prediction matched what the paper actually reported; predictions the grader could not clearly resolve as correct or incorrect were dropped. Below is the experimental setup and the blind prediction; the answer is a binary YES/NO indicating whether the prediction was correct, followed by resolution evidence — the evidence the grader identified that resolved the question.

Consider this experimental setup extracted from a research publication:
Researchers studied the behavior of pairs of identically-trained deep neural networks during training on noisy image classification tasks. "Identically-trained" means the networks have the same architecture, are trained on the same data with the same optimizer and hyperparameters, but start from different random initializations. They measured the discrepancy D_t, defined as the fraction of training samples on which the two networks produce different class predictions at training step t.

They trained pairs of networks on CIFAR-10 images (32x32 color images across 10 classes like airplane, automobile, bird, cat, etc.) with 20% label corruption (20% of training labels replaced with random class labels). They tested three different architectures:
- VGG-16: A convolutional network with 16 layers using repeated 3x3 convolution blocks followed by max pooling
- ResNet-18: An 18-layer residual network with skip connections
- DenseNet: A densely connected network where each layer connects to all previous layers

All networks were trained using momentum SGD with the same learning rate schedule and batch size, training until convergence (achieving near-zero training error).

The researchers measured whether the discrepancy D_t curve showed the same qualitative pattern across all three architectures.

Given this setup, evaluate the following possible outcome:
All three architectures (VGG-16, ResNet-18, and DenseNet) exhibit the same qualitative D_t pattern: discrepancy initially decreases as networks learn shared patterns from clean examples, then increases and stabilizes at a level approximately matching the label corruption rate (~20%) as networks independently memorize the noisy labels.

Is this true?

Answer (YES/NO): NO